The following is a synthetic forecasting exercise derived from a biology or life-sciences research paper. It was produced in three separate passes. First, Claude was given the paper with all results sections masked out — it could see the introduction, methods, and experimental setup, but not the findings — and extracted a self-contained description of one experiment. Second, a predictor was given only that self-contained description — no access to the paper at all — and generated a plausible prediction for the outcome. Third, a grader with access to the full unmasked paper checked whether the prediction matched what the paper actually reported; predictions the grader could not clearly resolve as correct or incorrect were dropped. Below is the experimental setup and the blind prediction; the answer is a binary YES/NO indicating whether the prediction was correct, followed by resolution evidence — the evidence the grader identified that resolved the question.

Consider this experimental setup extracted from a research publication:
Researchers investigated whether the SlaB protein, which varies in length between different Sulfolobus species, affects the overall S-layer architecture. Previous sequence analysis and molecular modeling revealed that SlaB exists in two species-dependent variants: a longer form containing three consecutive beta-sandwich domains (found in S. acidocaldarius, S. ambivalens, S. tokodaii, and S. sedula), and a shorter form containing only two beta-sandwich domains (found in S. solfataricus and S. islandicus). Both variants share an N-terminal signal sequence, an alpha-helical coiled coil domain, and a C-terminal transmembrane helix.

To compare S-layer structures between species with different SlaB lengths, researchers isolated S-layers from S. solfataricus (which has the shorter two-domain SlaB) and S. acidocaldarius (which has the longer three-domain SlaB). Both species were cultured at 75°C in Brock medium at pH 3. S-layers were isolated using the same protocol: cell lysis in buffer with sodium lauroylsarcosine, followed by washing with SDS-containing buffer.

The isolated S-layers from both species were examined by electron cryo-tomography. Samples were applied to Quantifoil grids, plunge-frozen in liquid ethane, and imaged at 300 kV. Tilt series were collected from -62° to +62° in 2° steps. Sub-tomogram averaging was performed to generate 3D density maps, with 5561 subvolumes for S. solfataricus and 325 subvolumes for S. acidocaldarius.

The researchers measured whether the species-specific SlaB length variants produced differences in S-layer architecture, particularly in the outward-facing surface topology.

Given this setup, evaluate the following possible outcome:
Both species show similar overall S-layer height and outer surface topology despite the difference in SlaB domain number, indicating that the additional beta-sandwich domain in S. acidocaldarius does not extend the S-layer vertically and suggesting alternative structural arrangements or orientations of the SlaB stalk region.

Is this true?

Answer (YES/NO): NO